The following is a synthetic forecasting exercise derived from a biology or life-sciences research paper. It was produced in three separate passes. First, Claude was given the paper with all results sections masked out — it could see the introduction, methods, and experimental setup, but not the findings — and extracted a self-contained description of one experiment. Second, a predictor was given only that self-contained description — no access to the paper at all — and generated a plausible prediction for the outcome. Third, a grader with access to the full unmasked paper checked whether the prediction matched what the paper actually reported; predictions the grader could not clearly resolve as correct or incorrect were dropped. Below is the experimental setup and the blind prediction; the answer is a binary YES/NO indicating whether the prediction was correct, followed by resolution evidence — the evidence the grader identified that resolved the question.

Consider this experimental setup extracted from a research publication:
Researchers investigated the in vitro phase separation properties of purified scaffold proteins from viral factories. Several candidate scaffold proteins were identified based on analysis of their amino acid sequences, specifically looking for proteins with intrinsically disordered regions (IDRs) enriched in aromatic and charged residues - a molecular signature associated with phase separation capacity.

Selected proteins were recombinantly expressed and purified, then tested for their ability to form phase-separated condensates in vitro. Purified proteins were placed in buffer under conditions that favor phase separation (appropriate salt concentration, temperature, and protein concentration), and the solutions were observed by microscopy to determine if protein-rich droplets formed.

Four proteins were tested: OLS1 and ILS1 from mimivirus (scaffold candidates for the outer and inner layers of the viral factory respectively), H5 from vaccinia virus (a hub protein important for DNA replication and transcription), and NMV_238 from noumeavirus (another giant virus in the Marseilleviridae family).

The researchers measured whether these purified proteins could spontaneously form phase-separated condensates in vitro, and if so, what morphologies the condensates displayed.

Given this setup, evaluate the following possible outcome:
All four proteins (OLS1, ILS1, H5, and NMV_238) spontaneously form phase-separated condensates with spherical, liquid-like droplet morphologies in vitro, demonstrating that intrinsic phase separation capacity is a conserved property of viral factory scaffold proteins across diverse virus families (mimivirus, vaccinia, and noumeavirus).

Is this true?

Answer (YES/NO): NO